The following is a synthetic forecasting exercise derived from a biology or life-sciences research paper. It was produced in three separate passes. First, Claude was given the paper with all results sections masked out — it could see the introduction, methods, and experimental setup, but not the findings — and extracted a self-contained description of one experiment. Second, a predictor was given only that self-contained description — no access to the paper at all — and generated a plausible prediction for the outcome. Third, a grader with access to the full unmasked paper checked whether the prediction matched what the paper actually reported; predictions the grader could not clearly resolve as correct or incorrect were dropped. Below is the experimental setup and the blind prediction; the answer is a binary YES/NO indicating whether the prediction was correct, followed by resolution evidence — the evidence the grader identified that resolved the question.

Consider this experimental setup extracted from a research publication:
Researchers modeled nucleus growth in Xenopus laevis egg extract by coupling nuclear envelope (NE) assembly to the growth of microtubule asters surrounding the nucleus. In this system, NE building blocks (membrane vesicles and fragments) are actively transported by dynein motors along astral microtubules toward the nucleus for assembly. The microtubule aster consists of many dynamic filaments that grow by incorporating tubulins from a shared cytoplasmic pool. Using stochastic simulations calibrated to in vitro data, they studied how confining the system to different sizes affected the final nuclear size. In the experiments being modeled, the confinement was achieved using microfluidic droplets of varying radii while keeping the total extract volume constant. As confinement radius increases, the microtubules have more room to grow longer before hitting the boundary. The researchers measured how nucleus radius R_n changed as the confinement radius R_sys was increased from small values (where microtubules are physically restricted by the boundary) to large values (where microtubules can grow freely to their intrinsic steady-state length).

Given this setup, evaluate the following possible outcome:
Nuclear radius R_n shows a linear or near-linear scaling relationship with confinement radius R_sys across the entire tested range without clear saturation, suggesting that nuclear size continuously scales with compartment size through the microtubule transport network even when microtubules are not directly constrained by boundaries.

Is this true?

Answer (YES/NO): NO